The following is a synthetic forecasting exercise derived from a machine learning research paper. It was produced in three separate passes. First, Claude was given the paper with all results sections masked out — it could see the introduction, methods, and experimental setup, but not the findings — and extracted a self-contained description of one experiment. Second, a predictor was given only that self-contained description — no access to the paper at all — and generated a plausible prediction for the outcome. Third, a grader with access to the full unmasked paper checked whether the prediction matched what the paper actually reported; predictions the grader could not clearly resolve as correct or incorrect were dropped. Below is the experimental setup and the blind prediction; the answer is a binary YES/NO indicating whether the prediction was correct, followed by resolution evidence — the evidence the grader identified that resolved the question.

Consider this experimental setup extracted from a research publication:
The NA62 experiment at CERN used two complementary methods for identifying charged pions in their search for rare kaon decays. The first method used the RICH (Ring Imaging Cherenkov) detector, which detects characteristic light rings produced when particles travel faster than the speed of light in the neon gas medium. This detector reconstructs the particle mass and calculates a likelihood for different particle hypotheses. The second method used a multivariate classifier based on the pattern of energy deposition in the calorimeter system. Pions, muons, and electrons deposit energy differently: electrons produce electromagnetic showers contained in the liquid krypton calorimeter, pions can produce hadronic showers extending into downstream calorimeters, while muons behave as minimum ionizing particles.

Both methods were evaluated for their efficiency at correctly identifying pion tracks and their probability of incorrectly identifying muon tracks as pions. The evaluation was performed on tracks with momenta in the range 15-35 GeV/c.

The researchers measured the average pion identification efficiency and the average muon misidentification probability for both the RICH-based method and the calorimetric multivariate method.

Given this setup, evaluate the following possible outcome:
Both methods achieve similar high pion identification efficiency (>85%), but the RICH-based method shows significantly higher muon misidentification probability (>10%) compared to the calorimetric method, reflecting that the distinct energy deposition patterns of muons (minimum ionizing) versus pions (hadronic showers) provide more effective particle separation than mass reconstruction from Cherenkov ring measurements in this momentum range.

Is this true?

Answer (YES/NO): NO